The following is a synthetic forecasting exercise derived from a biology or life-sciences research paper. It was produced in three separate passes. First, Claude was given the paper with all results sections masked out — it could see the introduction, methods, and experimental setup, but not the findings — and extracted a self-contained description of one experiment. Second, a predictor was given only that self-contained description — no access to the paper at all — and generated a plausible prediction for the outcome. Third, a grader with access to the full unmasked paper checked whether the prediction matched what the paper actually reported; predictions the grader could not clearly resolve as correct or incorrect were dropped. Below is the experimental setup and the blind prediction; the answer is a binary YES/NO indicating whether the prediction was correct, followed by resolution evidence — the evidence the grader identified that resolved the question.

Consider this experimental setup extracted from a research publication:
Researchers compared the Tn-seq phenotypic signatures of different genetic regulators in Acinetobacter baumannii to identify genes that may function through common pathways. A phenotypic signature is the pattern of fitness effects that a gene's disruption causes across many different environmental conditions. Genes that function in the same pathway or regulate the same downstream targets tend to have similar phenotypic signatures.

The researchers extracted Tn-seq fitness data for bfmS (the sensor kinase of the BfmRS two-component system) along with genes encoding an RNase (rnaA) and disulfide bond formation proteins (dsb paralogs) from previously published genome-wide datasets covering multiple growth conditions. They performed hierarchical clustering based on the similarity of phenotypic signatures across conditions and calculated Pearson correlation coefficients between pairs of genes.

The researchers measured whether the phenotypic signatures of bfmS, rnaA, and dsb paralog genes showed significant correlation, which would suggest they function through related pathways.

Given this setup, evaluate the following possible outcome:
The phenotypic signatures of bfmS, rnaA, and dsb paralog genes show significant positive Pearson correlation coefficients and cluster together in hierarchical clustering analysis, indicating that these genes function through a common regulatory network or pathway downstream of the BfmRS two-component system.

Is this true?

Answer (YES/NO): NO